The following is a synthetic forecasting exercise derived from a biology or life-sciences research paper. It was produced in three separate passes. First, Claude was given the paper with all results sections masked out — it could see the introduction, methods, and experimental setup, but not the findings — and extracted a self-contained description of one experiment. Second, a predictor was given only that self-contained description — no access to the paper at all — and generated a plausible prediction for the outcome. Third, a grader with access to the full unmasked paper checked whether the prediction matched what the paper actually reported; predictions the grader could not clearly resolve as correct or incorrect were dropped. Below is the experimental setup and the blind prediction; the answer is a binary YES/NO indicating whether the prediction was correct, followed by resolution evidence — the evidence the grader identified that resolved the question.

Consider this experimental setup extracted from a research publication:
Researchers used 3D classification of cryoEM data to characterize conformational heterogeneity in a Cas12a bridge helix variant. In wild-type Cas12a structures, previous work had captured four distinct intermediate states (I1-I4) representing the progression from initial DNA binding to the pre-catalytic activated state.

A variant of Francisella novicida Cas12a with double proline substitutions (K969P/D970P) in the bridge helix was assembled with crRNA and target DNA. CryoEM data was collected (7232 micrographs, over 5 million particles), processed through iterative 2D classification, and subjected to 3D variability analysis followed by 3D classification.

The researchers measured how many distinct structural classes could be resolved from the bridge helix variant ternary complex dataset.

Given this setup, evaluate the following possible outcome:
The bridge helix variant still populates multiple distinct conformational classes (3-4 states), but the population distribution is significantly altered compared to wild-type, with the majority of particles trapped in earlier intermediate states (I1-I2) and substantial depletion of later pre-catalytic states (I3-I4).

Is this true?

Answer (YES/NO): NO